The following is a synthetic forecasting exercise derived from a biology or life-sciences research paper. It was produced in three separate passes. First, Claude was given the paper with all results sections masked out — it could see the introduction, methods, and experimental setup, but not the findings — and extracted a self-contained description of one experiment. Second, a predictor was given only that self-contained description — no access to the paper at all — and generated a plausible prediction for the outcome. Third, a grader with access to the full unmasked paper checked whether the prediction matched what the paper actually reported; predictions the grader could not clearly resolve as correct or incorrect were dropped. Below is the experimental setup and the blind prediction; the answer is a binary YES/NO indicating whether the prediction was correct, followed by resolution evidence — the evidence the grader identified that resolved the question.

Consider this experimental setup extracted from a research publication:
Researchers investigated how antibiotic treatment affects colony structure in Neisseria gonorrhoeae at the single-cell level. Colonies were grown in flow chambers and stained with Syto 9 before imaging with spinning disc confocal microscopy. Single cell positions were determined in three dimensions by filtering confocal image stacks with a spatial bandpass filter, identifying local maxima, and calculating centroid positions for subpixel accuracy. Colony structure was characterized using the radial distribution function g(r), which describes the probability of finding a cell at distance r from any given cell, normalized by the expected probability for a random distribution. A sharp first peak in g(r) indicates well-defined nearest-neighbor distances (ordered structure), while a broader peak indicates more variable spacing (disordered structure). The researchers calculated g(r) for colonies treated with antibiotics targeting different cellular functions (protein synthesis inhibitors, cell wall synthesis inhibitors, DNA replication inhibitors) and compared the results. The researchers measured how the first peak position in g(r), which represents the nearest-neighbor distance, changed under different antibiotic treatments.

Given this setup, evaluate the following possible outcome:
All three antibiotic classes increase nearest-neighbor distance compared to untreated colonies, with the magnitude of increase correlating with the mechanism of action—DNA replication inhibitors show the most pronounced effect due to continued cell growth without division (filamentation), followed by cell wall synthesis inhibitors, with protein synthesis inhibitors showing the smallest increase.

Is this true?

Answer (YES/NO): NO